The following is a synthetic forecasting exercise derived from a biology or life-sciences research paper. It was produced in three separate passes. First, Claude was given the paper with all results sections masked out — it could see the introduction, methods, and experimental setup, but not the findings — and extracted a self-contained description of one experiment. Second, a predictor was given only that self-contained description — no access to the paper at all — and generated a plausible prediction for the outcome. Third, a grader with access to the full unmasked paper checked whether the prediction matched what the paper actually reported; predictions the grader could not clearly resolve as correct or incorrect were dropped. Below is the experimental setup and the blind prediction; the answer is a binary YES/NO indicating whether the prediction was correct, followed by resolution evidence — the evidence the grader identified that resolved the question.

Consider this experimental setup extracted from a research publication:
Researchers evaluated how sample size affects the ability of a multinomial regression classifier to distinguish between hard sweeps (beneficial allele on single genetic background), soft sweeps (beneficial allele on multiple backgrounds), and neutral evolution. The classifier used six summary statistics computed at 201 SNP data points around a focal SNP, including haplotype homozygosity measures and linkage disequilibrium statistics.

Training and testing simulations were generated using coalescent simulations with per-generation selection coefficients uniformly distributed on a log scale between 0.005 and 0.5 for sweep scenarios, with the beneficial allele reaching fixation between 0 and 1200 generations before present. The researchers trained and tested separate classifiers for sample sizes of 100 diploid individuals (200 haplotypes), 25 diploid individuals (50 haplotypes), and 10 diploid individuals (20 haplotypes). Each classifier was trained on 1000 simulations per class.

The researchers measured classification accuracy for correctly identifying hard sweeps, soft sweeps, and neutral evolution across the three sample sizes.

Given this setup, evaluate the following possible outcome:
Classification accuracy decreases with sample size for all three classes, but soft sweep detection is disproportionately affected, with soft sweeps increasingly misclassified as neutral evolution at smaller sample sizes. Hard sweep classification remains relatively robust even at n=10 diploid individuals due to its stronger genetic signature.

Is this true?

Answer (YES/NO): NO